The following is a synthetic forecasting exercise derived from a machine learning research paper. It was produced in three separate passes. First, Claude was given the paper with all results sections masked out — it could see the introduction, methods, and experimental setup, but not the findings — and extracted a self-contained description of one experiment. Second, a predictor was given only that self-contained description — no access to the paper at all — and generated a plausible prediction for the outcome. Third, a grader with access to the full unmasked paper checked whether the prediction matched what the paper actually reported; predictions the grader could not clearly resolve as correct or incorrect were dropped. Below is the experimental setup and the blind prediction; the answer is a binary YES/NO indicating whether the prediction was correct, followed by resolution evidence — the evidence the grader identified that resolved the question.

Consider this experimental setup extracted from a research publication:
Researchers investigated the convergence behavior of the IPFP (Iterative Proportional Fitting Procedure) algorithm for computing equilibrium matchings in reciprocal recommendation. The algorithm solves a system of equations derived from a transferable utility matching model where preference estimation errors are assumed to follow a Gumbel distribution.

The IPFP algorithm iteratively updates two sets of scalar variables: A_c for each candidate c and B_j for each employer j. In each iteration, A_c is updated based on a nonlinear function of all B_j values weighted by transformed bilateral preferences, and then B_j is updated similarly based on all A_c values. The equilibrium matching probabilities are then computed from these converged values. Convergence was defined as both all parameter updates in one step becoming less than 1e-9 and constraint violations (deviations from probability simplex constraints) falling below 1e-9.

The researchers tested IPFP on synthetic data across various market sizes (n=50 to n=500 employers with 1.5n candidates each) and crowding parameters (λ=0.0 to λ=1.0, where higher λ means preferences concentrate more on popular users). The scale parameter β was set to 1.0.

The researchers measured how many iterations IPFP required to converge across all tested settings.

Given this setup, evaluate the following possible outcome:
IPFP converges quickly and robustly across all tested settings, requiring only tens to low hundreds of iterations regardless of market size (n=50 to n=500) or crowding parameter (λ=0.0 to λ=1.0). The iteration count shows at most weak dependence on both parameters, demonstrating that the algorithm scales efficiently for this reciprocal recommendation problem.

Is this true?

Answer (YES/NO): YES